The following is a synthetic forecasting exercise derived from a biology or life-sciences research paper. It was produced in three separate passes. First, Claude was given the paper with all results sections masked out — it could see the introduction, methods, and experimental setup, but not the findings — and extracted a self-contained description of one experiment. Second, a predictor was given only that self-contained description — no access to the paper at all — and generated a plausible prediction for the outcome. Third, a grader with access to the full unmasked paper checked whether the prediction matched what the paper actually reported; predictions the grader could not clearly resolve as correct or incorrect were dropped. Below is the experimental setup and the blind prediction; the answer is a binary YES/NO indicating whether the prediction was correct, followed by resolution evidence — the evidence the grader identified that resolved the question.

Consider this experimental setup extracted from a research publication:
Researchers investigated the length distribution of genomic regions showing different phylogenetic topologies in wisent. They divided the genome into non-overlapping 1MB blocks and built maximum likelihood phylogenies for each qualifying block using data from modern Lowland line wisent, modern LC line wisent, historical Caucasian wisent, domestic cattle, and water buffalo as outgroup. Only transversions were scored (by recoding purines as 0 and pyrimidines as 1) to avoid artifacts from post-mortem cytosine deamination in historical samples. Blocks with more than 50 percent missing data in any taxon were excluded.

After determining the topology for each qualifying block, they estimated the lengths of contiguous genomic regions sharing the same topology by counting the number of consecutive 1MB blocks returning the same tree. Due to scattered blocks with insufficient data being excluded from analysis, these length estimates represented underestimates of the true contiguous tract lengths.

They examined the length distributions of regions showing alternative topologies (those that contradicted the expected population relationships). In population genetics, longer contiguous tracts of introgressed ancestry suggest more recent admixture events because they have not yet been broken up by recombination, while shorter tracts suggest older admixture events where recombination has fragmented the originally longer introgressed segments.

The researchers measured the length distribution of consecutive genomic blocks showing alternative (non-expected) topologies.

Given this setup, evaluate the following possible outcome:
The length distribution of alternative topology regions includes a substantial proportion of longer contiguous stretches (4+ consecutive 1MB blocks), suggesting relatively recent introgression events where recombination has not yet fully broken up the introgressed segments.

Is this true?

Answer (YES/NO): YES